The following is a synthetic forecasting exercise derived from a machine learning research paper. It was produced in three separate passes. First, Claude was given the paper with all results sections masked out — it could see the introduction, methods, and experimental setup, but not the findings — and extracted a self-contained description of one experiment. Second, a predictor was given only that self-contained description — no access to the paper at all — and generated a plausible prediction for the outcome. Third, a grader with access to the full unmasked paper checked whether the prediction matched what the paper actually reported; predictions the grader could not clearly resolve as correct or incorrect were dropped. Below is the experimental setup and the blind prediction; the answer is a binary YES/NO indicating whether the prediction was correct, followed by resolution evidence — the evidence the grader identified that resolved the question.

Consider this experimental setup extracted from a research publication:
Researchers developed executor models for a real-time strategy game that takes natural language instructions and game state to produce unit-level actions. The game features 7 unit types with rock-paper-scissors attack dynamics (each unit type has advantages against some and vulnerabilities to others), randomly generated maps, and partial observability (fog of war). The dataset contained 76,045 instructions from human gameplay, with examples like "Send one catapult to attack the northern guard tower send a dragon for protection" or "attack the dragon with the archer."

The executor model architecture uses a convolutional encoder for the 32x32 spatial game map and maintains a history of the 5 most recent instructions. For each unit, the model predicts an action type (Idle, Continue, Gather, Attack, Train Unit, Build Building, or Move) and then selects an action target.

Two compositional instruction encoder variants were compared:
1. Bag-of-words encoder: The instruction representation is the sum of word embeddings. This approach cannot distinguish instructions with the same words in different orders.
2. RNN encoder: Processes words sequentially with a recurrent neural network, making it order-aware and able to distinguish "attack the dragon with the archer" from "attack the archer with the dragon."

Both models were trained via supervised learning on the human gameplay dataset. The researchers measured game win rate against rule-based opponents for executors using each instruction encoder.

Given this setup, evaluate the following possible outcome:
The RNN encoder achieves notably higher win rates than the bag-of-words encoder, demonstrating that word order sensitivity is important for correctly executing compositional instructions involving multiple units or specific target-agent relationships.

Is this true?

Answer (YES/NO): YES